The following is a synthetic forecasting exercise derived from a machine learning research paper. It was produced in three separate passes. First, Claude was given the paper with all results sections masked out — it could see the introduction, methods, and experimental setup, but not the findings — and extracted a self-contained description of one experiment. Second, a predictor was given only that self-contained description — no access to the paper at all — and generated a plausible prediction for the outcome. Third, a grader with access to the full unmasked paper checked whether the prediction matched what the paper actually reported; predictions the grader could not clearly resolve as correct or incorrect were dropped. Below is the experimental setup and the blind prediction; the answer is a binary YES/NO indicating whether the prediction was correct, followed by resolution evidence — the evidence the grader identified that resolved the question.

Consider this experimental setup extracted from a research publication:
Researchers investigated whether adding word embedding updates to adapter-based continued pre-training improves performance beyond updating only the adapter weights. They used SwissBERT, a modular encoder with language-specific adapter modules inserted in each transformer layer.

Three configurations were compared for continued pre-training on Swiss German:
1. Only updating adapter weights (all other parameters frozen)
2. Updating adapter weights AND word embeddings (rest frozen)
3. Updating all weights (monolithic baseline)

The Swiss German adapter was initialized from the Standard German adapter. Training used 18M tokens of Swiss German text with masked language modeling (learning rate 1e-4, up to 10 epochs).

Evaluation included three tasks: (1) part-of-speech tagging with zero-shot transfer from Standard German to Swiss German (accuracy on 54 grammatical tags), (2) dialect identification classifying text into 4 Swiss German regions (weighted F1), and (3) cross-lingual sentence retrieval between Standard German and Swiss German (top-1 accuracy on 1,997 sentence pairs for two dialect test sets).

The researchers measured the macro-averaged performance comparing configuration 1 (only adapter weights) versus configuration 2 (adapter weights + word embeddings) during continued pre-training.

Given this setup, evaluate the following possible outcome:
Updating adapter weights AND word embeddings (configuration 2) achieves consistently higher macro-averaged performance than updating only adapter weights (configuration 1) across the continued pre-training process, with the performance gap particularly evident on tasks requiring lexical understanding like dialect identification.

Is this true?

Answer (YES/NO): NO